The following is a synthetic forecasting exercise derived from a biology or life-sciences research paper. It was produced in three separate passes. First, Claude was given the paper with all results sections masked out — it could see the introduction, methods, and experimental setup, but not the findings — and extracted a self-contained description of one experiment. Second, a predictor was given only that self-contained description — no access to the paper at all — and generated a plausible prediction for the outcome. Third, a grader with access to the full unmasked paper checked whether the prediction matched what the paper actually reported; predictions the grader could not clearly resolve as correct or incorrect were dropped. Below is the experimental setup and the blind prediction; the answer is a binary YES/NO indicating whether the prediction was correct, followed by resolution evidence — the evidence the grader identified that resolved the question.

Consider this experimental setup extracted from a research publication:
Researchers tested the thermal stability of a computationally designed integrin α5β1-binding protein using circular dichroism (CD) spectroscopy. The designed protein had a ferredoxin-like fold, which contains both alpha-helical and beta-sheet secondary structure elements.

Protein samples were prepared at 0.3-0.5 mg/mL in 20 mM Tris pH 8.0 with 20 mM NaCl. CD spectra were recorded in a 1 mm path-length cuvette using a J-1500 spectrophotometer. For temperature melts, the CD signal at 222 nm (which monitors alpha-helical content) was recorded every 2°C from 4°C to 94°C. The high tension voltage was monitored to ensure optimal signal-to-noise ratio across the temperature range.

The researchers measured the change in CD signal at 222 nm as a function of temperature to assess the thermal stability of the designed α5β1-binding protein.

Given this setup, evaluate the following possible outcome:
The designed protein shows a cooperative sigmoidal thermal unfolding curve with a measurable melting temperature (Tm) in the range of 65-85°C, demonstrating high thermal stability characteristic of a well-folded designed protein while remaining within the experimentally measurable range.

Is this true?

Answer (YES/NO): NO